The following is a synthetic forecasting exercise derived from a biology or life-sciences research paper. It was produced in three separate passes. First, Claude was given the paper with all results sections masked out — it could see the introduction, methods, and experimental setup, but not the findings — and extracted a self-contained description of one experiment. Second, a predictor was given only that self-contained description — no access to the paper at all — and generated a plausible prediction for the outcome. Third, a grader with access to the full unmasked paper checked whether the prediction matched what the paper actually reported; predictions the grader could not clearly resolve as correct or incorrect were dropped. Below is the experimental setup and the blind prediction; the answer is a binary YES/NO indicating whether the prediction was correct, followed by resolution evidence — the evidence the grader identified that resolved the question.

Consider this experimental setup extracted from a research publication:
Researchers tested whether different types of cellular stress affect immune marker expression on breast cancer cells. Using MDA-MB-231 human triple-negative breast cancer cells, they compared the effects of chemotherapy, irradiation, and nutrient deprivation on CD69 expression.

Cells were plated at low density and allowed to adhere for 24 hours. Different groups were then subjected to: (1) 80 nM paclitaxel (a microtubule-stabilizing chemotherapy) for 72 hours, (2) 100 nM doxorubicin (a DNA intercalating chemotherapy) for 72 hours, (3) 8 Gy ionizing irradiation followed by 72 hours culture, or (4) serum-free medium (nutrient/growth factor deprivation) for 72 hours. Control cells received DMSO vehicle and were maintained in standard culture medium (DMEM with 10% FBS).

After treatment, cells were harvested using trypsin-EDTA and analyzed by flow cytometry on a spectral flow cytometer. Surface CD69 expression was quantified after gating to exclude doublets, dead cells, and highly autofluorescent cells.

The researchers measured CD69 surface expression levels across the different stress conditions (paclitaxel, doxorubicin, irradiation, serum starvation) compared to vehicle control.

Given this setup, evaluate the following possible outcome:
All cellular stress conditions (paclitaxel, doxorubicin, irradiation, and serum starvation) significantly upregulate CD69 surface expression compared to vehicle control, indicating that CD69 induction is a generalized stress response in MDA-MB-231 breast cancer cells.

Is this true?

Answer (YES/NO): YES